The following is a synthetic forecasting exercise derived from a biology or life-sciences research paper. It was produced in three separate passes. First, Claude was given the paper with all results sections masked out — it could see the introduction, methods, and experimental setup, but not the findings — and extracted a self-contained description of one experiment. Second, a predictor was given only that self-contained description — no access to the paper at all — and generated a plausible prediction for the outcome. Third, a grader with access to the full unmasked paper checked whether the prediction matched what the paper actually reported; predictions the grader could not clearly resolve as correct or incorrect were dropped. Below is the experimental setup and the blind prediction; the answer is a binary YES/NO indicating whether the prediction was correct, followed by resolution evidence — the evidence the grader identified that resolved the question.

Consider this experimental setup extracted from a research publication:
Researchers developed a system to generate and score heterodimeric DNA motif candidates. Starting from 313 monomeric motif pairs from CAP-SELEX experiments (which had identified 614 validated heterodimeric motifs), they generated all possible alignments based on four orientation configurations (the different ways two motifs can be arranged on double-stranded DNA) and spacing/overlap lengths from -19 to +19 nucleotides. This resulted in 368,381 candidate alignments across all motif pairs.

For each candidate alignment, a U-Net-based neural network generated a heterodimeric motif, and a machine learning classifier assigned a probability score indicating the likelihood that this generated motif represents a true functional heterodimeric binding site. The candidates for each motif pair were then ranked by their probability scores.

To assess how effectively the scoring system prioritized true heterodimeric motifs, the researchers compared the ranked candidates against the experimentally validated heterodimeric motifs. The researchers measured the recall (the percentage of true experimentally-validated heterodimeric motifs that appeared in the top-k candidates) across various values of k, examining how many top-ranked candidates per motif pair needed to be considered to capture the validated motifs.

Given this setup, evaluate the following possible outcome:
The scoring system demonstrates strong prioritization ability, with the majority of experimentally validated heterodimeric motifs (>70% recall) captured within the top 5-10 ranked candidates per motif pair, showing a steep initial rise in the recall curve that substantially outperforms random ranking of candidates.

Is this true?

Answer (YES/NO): NO